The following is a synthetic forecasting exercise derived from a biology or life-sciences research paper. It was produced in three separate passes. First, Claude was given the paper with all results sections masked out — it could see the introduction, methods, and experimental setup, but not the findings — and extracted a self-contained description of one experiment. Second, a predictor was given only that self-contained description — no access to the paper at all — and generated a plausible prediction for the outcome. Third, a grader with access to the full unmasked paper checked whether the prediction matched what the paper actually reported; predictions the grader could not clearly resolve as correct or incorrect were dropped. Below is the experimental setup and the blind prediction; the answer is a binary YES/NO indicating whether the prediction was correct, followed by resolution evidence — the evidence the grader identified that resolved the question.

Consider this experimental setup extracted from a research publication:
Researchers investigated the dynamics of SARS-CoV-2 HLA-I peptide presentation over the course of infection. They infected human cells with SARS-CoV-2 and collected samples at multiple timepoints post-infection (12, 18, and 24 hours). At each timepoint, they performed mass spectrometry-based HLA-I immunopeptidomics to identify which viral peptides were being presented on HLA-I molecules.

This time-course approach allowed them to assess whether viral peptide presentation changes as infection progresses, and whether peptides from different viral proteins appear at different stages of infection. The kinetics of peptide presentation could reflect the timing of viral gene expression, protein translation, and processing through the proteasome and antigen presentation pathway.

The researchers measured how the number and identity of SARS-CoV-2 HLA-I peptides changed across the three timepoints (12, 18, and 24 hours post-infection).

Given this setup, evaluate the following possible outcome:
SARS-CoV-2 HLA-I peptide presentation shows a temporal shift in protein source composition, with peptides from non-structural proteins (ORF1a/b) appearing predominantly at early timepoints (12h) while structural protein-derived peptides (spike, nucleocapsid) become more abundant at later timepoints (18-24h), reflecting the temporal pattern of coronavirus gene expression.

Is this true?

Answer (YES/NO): NO